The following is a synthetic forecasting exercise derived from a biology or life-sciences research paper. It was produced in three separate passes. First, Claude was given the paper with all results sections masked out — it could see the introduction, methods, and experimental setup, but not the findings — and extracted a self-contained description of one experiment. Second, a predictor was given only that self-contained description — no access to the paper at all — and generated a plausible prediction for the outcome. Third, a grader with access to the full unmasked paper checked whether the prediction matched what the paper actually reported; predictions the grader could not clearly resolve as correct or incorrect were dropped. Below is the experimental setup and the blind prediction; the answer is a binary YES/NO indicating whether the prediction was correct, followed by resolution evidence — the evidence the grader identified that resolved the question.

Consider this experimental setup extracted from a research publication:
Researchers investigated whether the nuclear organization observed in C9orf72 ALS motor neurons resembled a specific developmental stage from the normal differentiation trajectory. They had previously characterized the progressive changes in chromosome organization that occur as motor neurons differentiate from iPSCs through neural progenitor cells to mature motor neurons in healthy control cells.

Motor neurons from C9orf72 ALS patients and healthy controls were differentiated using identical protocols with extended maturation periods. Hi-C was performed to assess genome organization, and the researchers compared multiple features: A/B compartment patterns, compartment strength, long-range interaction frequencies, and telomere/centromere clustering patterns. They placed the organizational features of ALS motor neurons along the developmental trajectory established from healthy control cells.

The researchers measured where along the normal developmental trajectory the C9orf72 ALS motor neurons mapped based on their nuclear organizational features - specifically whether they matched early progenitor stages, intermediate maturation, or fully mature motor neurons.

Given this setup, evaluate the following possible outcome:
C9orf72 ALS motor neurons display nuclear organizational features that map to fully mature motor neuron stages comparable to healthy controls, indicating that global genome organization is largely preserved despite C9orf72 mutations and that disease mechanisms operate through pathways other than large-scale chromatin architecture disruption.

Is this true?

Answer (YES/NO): NO